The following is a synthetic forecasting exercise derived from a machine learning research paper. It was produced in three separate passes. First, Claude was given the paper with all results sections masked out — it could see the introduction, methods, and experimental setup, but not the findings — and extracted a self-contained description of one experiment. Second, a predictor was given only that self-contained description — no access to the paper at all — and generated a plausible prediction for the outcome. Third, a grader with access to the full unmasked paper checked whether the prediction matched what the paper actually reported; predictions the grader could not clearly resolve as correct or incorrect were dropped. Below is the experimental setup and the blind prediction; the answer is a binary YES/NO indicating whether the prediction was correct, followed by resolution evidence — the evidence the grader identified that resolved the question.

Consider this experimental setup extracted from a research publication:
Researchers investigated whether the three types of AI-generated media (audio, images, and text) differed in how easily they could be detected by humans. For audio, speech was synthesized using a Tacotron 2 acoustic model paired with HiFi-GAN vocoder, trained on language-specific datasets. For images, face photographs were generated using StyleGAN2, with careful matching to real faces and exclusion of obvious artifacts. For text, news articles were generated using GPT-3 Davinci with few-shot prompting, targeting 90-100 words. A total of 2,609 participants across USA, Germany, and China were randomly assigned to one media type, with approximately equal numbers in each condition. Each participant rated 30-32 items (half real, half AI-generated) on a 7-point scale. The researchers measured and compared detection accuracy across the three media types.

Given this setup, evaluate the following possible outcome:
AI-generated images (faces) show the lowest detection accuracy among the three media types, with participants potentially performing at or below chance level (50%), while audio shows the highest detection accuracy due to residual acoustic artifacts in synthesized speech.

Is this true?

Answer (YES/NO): YES